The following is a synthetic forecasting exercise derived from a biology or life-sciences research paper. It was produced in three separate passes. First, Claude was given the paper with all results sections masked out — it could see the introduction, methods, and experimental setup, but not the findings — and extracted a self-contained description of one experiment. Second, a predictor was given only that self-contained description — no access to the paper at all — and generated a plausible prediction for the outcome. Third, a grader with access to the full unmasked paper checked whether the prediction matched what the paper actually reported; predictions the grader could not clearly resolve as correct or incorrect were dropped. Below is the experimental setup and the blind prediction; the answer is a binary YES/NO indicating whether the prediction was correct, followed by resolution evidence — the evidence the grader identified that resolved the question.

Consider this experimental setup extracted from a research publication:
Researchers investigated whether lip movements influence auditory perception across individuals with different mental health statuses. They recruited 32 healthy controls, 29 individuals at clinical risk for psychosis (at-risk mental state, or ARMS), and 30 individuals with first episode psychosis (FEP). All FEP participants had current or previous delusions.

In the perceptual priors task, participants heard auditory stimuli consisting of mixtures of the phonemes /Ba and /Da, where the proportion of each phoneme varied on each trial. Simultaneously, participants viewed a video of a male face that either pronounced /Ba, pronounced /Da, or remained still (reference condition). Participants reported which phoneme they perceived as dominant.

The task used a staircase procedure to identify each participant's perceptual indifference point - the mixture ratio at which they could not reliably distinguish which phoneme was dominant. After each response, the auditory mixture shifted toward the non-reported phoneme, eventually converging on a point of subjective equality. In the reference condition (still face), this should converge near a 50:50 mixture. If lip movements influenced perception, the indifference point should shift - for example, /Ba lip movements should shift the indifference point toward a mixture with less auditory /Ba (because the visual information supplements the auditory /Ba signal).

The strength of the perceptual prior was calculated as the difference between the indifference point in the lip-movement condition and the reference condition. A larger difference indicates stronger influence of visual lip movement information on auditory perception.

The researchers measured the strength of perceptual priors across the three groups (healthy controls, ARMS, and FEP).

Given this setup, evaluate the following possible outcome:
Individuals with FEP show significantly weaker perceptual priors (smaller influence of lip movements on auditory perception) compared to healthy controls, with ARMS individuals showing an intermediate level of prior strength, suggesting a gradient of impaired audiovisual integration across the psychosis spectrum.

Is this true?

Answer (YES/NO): NO